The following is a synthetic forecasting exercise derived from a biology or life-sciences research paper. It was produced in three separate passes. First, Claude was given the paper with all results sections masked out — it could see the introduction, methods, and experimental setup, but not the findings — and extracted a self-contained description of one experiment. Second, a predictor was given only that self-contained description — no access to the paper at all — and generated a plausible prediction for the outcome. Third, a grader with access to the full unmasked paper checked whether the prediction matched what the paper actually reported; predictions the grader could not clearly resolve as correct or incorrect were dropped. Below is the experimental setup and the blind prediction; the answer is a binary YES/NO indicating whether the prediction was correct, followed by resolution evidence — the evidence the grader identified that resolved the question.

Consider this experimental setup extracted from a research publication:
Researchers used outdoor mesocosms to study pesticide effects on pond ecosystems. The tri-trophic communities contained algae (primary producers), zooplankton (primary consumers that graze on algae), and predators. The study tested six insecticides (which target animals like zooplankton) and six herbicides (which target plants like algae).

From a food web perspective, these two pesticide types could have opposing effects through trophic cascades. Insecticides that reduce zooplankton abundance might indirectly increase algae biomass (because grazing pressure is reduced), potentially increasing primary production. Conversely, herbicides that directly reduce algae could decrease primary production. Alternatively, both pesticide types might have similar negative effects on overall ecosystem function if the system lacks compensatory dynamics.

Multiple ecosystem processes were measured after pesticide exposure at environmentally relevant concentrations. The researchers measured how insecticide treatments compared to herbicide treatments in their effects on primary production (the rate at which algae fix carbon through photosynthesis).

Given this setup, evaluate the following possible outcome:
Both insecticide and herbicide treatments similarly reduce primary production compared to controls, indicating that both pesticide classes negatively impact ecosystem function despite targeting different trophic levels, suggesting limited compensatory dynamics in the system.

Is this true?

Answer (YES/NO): NO